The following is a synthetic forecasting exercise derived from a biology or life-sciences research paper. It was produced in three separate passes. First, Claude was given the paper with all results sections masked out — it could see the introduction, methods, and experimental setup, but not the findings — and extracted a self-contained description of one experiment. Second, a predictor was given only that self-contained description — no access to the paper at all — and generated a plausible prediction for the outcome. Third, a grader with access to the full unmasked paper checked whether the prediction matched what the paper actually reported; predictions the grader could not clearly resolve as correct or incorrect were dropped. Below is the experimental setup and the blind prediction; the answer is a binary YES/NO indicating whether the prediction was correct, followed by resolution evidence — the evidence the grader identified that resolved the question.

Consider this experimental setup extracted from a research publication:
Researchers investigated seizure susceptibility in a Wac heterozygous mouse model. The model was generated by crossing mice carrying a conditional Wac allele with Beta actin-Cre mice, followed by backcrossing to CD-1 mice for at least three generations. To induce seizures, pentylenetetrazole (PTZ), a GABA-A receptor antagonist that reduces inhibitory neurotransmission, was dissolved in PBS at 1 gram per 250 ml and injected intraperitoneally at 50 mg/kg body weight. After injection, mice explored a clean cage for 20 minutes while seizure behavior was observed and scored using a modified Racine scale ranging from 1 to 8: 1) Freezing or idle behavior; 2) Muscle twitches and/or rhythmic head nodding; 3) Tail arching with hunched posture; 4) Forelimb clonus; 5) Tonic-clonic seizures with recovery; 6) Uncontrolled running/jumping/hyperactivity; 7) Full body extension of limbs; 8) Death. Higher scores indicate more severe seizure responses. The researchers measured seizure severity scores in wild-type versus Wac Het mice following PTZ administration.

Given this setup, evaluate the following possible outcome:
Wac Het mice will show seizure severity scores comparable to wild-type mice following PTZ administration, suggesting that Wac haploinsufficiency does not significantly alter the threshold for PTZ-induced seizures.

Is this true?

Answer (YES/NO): NO